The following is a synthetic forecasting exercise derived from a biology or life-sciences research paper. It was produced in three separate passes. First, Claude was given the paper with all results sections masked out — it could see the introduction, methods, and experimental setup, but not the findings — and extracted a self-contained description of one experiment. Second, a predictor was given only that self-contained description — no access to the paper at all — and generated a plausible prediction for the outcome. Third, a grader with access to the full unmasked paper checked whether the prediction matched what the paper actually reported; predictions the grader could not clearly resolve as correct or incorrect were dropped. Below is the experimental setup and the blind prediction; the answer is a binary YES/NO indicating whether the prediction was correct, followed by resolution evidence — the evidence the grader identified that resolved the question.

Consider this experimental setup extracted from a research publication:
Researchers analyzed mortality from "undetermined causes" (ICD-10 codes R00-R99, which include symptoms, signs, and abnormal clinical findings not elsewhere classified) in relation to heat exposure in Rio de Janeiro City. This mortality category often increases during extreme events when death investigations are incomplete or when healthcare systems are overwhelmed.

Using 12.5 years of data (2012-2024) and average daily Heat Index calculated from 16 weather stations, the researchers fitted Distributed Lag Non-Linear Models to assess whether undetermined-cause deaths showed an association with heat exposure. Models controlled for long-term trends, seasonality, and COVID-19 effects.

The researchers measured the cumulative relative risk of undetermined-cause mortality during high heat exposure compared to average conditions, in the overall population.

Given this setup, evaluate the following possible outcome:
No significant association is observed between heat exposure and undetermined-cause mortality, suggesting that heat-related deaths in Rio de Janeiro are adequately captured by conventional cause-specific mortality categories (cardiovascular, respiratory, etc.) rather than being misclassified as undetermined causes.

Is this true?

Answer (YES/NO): NO